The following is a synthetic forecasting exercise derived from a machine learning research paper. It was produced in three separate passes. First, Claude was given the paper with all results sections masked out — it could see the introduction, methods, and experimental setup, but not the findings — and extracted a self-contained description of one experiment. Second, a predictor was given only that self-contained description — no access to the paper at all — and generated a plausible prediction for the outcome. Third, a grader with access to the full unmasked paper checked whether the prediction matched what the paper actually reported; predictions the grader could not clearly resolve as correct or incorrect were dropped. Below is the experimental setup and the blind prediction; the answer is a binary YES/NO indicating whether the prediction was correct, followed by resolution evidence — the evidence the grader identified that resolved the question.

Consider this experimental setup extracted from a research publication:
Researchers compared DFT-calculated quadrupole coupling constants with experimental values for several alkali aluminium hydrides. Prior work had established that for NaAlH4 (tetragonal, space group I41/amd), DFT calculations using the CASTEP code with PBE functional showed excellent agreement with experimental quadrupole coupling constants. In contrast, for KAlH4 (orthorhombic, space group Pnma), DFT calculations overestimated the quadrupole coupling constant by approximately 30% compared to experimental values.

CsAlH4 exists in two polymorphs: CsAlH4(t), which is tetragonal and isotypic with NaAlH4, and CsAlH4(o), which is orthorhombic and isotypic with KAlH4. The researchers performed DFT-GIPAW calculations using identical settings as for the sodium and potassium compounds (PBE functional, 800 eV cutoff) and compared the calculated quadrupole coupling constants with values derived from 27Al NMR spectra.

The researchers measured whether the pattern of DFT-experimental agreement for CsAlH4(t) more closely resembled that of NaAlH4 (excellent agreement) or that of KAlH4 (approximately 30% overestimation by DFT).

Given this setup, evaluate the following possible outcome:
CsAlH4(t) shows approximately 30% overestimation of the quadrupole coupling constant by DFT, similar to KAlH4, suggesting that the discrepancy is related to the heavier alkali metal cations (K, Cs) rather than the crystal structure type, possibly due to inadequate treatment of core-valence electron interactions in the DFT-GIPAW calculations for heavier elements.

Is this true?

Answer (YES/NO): NO